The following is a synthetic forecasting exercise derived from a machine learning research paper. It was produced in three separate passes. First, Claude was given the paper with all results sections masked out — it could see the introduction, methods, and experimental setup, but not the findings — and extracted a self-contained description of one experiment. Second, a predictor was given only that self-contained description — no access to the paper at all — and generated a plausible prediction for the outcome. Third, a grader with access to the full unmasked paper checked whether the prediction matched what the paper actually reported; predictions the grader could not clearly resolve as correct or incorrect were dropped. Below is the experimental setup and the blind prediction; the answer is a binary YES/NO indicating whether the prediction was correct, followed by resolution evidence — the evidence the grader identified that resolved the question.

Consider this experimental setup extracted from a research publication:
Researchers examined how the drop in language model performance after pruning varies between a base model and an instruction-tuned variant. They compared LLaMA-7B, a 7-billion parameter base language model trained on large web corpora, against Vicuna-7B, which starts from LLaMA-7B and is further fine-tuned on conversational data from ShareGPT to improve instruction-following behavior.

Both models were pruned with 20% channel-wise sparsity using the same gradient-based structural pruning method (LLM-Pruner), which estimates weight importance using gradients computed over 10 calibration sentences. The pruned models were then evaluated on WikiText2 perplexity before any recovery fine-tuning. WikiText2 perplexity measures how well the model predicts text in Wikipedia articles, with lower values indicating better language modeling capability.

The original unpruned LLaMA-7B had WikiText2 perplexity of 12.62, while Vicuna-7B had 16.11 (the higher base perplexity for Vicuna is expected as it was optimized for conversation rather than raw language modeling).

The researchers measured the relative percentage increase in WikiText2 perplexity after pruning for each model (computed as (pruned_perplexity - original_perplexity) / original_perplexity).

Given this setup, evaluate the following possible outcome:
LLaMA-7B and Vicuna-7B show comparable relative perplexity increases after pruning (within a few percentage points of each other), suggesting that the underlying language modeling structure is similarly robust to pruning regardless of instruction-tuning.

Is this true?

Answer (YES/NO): NO